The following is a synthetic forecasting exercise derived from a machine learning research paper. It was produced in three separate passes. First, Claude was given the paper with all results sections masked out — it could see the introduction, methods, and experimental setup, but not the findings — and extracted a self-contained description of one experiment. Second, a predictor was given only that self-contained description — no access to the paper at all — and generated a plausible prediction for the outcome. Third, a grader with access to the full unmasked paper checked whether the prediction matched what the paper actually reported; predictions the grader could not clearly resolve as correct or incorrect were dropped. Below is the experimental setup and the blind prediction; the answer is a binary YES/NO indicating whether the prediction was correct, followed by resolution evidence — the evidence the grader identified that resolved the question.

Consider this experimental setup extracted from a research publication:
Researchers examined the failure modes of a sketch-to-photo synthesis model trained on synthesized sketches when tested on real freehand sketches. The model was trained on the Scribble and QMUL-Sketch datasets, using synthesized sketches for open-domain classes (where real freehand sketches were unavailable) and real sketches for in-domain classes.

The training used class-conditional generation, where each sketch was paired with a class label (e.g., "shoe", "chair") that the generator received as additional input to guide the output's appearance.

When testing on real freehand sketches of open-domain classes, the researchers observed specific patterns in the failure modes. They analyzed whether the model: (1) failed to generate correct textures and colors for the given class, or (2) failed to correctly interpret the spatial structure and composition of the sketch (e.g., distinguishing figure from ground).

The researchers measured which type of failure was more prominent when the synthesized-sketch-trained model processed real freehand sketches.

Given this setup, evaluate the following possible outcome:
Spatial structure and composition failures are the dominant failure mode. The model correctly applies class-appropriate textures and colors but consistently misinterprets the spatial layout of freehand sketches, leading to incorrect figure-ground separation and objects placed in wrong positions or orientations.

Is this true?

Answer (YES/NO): YES